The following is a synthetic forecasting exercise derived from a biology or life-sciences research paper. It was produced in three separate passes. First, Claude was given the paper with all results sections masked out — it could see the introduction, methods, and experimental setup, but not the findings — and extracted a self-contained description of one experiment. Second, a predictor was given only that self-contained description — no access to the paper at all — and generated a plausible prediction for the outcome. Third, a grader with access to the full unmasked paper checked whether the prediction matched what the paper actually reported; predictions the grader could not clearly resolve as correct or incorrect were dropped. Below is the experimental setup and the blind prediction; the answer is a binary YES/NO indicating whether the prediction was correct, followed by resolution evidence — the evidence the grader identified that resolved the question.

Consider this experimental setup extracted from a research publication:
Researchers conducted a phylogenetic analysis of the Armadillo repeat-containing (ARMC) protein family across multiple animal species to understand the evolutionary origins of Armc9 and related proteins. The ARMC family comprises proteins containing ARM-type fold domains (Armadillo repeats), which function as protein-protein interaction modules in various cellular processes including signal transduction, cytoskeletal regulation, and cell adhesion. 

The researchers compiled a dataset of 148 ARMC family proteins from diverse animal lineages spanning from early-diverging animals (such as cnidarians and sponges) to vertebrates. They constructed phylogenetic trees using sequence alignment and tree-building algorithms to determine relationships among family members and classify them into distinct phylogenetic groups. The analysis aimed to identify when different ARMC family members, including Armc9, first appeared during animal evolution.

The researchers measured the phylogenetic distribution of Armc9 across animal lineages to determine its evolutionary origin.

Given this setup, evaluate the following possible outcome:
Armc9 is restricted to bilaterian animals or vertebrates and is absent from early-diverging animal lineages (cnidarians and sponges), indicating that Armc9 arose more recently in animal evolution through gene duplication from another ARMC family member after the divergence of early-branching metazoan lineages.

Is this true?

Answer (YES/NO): NO